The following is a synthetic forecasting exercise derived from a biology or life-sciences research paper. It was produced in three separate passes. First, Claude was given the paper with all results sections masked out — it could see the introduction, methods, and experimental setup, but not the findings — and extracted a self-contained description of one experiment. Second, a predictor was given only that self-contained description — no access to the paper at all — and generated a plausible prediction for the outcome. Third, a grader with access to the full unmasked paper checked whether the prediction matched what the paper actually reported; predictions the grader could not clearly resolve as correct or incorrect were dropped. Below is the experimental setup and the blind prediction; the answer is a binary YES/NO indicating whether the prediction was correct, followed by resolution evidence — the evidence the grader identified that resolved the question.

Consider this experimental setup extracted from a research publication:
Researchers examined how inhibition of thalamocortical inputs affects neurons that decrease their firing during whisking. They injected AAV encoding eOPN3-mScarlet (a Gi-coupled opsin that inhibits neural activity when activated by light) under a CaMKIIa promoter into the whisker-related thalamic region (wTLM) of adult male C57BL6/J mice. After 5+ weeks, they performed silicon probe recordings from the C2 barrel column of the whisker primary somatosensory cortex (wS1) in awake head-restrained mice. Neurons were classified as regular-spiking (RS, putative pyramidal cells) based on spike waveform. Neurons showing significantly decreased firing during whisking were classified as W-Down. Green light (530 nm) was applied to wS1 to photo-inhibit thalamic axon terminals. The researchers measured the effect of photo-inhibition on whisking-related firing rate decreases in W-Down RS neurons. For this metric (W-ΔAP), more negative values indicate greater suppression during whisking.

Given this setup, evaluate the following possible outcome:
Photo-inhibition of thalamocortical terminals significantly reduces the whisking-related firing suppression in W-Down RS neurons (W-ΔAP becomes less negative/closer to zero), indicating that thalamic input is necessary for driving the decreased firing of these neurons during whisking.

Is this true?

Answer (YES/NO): NO